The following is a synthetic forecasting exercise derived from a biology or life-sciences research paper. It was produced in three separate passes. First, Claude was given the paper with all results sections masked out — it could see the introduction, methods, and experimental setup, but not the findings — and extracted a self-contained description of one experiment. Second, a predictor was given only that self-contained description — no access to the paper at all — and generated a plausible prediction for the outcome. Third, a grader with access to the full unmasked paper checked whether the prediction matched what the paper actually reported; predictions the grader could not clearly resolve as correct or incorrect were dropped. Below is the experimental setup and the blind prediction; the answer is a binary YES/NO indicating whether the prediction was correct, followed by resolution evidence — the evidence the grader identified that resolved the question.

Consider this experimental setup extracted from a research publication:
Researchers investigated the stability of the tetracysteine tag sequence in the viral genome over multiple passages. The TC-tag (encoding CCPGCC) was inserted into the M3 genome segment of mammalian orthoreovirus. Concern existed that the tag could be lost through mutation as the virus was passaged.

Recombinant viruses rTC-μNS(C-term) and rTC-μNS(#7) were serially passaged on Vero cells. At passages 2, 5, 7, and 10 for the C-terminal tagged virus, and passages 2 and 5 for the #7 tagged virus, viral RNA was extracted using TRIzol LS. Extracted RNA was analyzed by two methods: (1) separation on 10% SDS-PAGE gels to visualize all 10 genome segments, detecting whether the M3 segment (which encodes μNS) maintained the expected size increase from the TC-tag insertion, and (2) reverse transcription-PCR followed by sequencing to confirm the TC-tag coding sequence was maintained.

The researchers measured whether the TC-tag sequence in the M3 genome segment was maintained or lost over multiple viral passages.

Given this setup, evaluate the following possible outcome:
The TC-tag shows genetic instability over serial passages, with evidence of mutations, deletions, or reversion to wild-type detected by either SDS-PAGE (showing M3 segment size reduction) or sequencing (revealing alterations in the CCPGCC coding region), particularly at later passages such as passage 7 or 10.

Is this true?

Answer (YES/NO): NO